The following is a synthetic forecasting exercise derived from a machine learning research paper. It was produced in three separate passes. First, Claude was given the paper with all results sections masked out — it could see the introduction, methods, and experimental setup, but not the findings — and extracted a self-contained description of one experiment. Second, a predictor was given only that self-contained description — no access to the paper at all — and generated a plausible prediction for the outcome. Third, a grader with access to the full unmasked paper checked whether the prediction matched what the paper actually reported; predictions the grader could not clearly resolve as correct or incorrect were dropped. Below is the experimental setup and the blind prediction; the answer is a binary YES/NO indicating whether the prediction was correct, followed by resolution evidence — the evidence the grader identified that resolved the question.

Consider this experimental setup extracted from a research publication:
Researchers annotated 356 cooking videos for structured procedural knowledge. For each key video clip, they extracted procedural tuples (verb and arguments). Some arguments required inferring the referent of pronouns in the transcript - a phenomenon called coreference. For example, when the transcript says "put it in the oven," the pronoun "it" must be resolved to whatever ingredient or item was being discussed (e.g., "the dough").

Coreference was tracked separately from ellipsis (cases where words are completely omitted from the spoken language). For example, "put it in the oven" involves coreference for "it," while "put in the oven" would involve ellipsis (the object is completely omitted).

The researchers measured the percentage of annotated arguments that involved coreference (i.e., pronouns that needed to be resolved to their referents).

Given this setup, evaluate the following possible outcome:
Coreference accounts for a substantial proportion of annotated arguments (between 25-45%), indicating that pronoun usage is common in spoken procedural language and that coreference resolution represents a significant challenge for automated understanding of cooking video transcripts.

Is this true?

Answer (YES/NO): NO